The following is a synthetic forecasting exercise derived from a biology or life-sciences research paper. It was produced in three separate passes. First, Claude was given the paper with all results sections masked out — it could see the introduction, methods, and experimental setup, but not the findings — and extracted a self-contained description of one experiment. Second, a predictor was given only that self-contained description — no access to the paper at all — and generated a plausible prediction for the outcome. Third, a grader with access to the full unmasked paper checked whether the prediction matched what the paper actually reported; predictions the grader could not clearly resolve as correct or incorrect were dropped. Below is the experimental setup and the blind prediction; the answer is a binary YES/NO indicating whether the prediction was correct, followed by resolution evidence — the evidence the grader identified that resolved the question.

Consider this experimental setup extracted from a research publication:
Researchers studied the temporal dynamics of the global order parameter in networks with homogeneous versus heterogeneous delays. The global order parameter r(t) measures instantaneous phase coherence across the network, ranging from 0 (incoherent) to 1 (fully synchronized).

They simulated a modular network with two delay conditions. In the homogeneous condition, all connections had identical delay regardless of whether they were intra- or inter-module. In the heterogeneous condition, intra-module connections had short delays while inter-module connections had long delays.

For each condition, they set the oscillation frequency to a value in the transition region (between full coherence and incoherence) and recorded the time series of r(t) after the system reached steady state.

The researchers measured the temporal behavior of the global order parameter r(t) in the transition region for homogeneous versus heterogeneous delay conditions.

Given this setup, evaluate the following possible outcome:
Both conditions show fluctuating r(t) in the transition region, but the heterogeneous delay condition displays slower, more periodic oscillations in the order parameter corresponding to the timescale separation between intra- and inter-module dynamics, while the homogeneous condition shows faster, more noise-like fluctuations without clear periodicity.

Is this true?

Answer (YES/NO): NO